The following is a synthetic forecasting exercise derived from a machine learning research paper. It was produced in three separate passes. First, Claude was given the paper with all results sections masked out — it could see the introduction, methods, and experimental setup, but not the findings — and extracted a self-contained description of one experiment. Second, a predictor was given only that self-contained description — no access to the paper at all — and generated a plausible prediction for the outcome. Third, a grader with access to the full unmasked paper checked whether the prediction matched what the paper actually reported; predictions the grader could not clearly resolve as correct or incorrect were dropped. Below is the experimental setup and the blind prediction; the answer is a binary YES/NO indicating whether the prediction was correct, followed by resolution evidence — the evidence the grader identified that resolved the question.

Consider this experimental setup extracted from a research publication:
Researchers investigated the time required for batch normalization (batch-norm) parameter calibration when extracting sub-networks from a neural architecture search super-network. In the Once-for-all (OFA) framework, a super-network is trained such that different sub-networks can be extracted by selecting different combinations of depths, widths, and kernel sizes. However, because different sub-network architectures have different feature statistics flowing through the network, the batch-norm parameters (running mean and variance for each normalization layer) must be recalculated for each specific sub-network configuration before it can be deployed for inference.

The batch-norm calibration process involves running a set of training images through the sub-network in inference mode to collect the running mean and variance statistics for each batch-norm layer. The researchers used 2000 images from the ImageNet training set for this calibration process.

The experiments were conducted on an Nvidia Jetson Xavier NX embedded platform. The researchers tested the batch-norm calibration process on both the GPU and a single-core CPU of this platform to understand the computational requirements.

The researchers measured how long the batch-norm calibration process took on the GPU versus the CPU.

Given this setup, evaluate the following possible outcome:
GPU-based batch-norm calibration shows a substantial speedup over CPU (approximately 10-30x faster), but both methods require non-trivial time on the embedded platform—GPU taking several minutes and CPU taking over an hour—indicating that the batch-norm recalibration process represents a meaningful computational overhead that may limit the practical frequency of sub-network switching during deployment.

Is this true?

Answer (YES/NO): NO